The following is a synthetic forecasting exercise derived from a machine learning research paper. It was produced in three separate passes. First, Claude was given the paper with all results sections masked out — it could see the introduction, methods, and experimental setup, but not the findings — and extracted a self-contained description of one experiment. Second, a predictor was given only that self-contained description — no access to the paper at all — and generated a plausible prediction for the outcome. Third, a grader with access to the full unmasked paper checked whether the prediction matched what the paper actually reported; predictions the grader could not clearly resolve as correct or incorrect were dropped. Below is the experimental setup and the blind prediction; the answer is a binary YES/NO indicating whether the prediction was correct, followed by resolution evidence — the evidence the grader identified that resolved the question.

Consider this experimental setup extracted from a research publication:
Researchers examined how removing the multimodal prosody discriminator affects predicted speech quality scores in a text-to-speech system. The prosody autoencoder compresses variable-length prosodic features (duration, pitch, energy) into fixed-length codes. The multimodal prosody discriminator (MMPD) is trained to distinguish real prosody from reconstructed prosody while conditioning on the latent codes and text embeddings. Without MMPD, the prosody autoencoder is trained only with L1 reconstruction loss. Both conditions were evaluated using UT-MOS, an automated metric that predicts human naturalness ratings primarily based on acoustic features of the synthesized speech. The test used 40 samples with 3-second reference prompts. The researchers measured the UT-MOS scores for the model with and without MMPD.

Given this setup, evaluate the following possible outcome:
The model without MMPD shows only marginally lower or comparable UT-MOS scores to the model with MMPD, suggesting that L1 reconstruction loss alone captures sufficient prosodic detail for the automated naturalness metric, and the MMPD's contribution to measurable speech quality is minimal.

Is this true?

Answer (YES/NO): YES